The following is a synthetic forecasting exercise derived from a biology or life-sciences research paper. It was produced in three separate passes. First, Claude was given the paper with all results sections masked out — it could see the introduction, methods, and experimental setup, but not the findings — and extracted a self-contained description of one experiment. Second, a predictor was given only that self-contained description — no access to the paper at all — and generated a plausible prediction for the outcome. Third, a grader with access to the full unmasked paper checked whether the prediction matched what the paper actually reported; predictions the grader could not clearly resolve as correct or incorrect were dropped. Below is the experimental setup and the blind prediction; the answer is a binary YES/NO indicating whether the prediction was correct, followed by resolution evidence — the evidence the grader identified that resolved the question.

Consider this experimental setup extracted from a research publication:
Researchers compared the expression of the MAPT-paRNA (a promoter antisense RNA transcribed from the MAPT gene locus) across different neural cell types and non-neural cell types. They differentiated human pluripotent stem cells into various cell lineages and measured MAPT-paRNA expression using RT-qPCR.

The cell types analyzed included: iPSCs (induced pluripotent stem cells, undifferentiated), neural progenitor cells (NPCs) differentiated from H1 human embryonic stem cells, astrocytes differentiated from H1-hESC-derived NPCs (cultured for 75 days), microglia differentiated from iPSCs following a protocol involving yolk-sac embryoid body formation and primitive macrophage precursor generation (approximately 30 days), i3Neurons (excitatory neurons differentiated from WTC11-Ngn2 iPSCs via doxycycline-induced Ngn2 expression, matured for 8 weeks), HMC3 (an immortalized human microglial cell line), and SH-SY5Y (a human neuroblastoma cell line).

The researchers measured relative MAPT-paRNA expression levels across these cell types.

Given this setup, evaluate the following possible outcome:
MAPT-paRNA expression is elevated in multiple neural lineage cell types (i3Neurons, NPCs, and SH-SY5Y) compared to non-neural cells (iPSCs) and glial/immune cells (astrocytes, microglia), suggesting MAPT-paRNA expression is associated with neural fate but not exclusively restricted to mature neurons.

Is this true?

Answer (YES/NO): NO